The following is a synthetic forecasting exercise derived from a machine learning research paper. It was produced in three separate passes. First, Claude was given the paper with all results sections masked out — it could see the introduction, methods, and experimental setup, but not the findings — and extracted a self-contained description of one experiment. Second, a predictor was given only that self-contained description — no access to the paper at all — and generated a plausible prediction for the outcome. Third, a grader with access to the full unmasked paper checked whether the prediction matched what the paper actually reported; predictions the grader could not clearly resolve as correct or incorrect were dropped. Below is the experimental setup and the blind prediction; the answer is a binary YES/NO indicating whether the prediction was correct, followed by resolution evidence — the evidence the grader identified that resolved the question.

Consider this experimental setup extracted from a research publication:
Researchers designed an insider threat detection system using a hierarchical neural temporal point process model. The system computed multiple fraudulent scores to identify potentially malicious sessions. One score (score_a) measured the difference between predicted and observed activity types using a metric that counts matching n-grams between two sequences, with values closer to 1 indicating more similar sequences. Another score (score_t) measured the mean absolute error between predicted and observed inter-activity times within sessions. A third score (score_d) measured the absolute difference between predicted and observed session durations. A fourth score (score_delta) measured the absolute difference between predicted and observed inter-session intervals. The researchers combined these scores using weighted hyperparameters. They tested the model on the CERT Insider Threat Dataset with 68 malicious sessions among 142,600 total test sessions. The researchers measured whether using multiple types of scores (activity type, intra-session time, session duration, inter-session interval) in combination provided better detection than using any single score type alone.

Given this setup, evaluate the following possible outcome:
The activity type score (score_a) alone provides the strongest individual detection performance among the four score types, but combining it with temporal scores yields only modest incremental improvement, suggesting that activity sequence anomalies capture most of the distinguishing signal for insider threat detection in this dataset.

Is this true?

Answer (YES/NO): NO